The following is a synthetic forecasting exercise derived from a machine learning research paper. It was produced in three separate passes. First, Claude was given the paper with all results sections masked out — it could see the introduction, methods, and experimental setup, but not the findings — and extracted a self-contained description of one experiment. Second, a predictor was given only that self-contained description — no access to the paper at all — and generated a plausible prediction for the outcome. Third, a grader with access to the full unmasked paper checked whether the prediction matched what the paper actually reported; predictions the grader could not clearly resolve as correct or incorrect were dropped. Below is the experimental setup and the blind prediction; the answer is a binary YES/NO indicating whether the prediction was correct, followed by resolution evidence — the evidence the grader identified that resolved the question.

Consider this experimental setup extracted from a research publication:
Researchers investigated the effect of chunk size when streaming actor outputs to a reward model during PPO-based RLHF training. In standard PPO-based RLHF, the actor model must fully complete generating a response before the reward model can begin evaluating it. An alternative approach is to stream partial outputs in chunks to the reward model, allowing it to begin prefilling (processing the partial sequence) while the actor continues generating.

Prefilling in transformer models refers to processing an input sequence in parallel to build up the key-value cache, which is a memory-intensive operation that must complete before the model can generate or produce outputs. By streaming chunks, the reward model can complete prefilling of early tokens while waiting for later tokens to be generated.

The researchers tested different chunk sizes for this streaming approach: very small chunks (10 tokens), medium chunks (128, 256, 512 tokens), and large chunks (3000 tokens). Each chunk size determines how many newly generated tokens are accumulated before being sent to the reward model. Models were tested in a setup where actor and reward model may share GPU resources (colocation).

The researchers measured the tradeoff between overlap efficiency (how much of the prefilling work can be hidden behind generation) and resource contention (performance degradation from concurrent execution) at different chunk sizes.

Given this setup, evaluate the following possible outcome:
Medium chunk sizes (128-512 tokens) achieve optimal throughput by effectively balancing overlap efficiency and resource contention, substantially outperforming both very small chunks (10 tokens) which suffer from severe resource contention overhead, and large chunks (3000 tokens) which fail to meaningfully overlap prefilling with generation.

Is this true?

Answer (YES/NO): YES